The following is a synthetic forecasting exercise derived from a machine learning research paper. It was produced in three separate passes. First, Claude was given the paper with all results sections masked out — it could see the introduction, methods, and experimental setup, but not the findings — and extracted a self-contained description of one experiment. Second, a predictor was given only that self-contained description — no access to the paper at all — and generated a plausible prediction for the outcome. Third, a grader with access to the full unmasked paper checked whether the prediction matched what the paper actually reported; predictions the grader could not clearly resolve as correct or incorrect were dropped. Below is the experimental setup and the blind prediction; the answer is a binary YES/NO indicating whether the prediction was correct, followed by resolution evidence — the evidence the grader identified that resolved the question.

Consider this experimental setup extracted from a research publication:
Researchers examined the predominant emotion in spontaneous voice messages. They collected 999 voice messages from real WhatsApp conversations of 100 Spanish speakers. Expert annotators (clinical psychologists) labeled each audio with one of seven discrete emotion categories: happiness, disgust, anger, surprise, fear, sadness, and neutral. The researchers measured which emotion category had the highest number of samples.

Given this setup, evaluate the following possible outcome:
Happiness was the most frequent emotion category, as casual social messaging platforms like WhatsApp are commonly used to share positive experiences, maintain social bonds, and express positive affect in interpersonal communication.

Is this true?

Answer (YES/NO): YES